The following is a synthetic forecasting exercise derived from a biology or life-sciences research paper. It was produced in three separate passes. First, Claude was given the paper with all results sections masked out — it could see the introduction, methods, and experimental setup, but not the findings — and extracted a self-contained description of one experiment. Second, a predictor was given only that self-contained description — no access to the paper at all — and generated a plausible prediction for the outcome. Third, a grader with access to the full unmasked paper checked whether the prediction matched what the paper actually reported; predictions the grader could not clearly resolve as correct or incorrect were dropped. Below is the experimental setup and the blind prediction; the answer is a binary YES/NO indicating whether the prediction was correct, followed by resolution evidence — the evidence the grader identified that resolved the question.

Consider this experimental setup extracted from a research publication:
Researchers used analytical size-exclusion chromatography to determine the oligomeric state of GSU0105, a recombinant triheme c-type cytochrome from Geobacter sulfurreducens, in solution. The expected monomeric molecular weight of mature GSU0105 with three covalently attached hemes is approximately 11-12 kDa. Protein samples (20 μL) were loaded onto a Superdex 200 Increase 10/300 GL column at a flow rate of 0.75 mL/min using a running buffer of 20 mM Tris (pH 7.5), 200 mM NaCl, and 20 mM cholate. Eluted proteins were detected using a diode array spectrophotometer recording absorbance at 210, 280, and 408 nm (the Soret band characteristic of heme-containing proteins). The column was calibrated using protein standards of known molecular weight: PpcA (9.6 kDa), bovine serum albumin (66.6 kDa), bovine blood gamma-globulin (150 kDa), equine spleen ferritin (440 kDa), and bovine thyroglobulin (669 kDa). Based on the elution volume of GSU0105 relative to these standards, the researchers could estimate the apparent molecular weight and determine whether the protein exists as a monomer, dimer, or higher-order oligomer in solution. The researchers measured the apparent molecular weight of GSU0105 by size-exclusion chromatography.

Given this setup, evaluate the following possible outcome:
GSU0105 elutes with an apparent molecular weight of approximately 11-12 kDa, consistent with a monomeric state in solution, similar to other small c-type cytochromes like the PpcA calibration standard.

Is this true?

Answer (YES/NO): NO